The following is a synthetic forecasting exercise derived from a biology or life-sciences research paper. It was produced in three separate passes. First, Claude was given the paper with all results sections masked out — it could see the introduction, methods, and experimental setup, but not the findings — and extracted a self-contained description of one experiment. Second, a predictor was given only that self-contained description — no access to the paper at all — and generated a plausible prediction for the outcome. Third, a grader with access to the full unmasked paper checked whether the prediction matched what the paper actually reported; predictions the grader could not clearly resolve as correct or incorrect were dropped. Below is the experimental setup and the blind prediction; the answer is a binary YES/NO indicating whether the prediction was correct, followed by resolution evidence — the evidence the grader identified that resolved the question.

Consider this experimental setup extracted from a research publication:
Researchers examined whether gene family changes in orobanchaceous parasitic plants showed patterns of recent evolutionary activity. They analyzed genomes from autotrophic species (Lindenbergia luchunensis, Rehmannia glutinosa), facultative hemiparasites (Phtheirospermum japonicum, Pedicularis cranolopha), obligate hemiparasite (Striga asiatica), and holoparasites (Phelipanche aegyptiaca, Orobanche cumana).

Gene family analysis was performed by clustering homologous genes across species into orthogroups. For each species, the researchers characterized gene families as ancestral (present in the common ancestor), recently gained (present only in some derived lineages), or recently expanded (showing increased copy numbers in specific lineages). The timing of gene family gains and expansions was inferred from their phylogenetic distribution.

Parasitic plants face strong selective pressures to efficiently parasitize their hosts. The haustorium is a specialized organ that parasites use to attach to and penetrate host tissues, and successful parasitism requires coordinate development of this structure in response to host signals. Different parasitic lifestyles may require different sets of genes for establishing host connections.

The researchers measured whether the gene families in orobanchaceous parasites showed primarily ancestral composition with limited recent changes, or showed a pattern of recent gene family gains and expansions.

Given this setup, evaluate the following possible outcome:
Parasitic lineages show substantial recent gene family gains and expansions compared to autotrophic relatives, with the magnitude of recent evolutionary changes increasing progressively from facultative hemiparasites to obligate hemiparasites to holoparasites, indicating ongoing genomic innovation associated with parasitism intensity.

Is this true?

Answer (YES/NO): NO